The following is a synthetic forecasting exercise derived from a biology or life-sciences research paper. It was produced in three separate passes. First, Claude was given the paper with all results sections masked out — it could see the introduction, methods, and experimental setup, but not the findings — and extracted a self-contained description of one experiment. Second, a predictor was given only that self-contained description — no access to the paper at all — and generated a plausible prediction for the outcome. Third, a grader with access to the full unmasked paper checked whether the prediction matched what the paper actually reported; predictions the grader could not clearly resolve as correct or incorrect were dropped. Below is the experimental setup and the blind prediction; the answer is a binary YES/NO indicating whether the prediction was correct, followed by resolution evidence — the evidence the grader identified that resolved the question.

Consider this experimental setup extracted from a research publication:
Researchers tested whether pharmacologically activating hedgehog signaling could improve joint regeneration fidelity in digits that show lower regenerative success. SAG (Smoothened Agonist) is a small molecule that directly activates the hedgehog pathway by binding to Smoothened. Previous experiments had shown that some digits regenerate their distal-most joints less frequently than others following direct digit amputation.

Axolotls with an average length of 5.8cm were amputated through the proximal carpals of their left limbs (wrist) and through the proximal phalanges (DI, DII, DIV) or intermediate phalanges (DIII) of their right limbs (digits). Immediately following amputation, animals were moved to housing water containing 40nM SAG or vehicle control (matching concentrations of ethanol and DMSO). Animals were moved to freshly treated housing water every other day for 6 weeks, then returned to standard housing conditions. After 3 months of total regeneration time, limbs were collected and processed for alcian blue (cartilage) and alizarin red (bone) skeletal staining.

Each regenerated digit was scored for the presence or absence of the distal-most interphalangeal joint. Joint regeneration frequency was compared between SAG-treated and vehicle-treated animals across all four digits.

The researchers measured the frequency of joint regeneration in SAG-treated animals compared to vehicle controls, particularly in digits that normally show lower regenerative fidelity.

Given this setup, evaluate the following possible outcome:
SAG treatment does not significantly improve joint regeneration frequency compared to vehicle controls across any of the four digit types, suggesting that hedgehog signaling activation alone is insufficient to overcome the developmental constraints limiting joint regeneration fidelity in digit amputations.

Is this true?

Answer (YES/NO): YES